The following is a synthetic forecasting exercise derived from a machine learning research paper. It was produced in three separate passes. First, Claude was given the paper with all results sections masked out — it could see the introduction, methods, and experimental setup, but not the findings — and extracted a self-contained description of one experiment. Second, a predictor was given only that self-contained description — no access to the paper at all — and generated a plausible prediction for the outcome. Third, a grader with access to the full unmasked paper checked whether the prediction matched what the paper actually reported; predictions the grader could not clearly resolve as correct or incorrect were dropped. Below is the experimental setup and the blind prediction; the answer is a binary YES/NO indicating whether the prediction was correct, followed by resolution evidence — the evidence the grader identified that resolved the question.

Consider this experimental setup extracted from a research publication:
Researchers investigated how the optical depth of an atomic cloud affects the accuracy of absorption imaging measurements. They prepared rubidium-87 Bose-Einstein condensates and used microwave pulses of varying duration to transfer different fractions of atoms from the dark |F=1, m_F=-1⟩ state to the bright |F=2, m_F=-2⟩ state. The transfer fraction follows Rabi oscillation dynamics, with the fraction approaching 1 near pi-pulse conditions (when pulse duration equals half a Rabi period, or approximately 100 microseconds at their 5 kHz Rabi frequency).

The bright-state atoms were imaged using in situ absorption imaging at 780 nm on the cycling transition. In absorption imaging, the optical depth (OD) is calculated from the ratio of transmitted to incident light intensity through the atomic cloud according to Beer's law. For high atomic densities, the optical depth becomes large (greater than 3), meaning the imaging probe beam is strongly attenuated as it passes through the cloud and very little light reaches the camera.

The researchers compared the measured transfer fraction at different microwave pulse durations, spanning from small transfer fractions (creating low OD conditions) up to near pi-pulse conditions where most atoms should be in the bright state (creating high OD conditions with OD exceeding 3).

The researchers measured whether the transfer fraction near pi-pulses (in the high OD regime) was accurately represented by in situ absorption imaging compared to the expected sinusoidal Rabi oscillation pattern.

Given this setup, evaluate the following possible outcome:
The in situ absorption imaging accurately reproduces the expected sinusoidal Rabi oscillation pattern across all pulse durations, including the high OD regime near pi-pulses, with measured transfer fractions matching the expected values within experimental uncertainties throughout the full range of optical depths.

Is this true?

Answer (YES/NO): NO